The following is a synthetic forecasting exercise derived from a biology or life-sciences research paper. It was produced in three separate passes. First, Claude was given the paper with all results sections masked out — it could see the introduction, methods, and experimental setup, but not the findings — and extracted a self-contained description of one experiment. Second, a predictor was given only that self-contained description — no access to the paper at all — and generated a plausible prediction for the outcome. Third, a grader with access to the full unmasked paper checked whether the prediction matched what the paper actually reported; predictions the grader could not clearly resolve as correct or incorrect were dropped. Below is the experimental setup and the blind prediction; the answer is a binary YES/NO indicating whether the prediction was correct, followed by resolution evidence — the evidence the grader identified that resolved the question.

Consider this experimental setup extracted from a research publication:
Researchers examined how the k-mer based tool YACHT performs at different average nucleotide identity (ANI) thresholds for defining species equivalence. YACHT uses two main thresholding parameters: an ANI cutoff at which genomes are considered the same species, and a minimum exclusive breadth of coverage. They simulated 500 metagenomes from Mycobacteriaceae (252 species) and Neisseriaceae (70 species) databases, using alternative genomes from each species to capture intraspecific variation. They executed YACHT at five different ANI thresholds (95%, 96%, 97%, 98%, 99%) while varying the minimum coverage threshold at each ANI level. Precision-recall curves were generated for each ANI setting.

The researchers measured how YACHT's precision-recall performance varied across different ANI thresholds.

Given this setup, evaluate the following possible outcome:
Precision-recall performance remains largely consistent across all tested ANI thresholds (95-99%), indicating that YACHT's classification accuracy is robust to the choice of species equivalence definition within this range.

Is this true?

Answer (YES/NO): NO